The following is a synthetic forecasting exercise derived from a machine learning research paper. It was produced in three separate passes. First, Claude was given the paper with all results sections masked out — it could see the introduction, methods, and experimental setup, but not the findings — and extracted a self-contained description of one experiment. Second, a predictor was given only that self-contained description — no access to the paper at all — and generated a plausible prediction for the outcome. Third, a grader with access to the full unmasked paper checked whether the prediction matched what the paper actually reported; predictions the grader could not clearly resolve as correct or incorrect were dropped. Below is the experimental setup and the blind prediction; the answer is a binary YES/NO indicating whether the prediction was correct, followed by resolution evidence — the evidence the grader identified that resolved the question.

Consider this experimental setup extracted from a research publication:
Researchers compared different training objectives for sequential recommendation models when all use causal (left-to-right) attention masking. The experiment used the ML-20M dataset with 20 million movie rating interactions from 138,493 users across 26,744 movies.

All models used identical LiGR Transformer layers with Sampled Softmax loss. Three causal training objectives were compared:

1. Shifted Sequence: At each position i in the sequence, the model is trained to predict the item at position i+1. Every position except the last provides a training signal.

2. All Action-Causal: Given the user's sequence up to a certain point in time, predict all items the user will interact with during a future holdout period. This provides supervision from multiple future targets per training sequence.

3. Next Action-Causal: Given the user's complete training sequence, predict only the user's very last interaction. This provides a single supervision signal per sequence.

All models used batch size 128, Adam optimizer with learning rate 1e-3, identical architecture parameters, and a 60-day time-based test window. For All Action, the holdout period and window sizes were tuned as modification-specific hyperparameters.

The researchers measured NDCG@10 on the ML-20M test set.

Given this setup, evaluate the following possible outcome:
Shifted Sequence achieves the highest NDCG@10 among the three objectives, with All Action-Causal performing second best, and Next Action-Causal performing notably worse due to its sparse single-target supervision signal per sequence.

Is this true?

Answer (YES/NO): YES